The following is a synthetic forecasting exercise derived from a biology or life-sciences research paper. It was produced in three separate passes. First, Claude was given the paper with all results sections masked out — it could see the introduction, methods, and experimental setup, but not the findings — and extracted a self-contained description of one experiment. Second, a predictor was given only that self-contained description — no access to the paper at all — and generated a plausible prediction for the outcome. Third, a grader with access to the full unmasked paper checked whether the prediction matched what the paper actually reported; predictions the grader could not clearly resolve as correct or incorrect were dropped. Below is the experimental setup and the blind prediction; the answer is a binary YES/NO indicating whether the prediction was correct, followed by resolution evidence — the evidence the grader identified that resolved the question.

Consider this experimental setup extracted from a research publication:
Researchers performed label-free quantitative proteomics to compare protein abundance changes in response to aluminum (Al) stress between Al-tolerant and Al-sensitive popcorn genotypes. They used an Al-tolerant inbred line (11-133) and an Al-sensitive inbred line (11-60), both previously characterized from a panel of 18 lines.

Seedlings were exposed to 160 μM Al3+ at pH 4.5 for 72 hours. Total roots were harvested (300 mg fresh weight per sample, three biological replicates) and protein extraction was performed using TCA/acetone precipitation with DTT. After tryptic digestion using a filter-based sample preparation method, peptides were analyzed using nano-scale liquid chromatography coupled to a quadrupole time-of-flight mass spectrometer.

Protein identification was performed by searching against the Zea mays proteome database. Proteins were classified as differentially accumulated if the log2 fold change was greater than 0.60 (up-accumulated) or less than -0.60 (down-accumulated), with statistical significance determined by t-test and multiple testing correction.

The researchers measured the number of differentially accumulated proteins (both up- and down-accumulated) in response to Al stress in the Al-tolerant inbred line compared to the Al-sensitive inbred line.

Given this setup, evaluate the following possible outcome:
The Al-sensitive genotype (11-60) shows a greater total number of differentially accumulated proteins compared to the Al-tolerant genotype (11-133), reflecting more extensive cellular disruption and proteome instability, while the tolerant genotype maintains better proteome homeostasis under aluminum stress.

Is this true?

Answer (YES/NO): NO